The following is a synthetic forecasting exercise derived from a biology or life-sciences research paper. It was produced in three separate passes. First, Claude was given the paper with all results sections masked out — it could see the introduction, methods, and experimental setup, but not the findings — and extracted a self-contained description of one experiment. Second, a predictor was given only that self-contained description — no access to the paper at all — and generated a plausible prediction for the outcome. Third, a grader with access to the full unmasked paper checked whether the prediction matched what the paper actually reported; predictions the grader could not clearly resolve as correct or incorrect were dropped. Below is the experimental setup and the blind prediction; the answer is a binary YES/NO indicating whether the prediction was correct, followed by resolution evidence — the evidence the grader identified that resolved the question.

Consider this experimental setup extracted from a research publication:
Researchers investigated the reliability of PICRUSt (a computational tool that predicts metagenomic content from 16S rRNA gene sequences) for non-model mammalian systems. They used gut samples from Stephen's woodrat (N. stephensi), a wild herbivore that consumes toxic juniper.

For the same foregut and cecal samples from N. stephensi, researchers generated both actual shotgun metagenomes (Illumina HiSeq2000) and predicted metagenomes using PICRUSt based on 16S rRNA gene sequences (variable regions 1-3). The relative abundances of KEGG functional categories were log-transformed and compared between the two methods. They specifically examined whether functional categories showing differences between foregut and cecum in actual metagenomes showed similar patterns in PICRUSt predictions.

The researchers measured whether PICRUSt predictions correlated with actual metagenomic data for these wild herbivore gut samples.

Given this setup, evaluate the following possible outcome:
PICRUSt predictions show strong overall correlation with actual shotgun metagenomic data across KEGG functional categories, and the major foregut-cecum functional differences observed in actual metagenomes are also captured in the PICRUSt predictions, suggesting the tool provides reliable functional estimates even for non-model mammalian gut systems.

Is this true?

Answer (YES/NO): NO